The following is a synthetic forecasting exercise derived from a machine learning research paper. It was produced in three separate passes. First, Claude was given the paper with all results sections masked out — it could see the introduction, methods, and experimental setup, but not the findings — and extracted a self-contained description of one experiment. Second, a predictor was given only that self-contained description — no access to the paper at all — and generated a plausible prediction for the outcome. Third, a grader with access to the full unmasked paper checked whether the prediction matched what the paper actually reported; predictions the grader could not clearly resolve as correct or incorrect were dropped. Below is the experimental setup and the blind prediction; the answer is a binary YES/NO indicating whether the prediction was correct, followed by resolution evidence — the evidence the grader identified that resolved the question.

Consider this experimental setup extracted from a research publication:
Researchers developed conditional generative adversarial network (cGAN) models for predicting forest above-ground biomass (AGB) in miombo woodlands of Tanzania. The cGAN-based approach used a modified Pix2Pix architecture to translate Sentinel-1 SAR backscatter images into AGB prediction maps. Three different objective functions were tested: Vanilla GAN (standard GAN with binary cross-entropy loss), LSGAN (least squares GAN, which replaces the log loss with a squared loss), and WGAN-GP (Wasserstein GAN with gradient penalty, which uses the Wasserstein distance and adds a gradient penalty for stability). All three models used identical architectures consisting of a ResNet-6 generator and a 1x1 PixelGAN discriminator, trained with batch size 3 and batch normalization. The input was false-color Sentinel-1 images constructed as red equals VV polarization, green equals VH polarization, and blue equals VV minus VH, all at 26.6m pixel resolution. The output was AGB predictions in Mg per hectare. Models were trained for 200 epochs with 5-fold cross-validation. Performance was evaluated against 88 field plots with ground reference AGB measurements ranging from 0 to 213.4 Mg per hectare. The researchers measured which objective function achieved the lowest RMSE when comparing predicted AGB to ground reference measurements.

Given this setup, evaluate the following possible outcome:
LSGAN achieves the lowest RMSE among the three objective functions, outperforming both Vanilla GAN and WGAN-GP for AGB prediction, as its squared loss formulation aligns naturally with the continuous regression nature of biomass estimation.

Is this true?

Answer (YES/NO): YES